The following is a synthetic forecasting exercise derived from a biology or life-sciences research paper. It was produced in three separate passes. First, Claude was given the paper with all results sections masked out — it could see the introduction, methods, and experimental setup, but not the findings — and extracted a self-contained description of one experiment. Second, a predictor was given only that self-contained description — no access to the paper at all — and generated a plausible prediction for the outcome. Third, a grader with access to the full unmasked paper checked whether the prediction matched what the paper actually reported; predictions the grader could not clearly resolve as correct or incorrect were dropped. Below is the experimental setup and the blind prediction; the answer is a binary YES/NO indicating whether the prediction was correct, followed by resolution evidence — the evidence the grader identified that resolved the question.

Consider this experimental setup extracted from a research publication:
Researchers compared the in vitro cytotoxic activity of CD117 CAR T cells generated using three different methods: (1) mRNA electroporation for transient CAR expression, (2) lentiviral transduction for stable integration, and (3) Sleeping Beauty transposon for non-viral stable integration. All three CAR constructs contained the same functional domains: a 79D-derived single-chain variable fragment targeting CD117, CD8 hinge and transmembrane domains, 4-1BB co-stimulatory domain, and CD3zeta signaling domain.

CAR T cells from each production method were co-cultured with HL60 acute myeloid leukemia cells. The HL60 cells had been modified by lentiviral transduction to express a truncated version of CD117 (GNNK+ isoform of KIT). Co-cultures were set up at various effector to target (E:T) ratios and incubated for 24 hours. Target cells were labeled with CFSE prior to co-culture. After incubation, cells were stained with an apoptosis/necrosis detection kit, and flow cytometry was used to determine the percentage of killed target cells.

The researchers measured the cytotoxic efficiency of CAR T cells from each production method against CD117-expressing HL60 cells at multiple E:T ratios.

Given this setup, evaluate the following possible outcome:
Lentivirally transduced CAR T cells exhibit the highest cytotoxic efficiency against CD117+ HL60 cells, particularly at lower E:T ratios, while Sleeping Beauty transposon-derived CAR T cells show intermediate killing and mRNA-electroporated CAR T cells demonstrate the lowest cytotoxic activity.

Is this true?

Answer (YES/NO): NO